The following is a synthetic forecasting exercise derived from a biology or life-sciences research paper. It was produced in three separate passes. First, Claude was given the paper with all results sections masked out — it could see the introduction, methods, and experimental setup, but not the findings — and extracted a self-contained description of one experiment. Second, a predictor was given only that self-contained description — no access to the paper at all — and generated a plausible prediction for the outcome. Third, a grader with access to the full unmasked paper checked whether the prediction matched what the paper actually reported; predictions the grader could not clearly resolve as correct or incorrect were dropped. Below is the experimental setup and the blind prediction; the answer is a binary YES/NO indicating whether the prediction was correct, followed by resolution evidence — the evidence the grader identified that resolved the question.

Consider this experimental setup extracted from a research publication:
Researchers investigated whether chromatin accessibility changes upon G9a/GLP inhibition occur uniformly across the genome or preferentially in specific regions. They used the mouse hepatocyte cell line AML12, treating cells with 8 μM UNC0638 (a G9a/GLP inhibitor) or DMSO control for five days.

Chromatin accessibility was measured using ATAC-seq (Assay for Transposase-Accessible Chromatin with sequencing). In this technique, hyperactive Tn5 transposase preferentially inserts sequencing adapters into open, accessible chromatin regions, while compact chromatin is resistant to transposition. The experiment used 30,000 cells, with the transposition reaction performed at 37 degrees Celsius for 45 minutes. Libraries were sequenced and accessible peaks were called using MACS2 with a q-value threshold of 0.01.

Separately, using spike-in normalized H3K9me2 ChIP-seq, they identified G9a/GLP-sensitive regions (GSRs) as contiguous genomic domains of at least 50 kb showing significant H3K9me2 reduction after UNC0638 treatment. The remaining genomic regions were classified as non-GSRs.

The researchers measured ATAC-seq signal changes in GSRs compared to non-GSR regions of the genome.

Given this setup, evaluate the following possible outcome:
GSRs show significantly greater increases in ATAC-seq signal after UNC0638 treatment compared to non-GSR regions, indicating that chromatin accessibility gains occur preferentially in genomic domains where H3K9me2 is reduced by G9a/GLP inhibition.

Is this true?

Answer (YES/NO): NO